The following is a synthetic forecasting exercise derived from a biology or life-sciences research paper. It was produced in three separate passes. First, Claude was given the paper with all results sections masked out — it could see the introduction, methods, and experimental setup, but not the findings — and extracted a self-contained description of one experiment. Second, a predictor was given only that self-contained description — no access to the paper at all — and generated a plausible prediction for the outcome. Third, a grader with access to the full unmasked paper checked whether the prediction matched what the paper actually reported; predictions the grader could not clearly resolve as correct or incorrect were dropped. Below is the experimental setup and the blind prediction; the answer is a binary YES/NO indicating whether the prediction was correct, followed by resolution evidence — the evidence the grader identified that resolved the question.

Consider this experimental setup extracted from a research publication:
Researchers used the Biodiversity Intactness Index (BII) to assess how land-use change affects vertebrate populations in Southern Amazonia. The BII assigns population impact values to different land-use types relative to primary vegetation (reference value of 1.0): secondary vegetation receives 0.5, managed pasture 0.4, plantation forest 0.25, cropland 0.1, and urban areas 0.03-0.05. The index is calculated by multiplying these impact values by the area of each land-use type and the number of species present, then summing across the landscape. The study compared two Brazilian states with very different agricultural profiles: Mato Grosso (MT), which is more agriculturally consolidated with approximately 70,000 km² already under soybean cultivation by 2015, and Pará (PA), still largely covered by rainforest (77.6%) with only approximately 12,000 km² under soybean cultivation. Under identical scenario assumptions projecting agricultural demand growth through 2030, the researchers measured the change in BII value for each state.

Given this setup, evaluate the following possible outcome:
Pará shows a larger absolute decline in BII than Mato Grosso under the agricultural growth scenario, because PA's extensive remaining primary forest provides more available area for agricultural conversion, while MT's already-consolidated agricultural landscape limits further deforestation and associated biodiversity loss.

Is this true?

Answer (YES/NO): YES